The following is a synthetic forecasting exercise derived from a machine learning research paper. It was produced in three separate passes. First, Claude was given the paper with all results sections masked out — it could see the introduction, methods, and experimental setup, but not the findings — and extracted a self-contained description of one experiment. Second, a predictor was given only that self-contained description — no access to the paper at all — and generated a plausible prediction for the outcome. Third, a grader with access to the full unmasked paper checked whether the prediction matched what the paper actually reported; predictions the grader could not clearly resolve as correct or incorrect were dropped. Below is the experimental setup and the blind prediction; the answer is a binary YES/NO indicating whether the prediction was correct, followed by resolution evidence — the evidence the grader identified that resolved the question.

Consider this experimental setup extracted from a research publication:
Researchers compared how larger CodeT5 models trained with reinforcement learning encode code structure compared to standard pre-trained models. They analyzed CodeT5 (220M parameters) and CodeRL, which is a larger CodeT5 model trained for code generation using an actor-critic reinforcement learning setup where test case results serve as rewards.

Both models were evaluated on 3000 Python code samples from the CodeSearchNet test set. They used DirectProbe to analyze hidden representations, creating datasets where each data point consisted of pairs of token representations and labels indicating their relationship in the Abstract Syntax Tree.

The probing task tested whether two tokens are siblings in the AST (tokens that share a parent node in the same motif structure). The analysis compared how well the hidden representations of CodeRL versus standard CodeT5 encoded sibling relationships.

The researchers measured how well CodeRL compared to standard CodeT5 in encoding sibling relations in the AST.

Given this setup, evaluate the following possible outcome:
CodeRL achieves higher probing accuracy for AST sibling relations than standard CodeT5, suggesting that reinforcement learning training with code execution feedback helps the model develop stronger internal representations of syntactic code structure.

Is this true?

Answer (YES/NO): NO